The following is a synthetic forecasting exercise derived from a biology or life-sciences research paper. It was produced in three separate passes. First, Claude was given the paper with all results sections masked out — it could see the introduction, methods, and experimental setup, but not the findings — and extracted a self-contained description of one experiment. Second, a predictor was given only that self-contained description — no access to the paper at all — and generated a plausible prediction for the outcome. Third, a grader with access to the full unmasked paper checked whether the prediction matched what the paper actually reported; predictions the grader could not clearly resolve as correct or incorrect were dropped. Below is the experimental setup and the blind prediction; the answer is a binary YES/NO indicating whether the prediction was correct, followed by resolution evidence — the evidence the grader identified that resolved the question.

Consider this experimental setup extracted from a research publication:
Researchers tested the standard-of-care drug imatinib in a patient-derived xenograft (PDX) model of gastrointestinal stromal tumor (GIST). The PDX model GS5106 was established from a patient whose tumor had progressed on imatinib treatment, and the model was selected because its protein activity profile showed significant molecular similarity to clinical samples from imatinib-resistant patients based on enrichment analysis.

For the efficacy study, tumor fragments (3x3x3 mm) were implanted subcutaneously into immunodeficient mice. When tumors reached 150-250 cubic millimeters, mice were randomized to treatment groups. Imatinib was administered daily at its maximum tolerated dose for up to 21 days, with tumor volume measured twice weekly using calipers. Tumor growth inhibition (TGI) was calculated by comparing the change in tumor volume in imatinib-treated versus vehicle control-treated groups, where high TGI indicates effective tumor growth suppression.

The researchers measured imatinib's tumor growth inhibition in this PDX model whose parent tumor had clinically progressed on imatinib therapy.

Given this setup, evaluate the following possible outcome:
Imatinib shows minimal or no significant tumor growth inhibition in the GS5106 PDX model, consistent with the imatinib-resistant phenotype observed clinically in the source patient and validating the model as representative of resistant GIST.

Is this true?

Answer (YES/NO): YES